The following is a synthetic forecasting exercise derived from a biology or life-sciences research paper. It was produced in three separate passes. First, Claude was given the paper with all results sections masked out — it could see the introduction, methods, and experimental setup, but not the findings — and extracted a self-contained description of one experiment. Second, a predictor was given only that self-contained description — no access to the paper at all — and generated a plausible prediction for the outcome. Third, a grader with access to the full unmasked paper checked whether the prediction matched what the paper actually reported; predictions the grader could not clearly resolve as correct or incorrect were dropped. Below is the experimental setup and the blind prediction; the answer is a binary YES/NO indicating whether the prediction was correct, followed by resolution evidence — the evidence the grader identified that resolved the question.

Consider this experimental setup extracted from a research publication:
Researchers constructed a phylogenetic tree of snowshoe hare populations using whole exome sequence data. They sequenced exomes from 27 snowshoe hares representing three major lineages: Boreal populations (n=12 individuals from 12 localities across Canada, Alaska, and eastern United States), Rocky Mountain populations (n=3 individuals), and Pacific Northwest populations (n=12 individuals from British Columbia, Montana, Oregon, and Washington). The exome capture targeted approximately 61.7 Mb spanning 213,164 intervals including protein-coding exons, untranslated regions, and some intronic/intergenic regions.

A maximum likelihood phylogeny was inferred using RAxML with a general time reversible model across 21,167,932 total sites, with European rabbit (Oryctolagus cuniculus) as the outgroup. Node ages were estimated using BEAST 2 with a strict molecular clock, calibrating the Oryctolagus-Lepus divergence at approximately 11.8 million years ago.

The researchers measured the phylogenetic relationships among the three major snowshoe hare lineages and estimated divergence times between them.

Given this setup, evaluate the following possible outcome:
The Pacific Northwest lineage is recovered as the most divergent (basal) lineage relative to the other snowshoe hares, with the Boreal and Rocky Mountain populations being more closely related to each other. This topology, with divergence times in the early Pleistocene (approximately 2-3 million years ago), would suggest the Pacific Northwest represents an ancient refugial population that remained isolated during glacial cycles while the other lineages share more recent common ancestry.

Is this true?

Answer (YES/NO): NO